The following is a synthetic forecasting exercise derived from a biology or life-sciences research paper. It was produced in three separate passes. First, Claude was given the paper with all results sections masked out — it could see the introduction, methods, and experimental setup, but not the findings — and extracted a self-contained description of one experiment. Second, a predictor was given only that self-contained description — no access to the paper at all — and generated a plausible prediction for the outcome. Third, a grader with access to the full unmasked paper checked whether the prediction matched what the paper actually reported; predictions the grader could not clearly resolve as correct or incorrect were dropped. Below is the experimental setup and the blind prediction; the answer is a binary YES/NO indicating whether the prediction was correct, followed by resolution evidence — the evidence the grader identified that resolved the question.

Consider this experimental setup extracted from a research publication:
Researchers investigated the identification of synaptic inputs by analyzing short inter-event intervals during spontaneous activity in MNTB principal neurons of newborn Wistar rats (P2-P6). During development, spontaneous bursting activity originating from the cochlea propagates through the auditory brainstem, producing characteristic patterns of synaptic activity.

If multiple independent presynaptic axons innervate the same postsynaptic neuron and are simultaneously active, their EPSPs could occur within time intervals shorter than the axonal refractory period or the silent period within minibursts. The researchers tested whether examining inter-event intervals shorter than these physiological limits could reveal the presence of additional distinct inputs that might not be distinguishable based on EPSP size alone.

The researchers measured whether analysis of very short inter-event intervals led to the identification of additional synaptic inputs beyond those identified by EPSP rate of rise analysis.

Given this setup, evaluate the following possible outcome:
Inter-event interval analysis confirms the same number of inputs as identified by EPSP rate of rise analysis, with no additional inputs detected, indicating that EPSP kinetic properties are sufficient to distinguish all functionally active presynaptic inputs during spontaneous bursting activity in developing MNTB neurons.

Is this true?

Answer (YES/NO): YES